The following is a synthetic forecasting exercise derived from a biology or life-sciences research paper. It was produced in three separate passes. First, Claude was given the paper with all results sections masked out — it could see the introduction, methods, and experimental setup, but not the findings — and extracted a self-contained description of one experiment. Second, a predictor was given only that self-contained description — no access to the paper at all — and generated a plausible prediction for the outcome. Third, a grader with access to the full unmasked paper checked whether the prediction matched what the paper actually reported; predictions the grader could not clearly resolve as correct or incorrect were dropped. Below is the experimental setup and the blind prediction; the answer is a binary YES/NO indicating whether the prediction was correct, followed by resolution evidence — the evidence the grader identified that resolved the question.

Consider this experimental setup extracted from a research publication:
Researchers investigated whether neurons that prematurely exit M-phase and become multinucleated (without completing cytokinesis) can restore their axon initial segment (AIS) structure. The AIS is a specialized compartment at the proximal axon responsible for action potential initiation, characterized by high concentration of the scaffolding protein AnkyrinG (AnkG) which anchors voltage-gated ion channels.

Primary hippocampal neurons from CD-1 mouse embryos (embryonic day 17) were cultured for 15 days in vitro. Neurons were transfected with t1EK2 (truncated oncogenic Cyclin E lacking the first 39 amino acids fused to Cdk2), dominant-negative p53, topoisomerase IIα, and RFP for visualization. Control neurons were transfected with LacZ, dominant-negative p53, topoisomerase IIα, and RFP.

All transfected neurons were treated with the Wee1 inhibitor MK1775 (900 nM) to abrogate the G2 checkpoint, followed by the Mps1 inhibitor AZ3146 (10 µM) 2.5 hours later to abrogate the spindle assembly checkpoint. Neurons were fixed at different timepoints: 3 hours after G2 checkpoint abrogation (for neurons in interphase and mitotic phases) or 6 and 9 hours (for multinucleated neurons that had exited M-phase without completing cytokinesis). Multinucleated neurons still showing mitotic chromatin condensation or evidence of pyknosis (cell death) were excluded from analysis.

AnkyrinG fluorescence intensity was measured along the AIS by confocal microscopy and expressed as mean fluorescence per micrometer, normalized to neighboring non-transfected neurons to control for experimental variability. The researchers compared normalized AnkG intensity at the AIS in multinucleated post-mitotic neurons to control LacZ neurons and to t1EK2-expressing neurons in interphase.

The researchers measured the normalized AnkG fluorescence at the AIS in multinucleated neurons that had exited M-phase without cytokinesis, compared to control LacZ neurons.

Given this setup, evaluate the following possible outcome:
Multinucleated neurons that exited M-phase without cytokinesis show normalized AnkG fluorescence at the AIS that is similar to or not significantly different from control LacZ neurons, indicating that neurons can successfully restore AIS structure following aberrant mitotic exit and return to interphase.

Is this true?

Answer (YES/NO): YES